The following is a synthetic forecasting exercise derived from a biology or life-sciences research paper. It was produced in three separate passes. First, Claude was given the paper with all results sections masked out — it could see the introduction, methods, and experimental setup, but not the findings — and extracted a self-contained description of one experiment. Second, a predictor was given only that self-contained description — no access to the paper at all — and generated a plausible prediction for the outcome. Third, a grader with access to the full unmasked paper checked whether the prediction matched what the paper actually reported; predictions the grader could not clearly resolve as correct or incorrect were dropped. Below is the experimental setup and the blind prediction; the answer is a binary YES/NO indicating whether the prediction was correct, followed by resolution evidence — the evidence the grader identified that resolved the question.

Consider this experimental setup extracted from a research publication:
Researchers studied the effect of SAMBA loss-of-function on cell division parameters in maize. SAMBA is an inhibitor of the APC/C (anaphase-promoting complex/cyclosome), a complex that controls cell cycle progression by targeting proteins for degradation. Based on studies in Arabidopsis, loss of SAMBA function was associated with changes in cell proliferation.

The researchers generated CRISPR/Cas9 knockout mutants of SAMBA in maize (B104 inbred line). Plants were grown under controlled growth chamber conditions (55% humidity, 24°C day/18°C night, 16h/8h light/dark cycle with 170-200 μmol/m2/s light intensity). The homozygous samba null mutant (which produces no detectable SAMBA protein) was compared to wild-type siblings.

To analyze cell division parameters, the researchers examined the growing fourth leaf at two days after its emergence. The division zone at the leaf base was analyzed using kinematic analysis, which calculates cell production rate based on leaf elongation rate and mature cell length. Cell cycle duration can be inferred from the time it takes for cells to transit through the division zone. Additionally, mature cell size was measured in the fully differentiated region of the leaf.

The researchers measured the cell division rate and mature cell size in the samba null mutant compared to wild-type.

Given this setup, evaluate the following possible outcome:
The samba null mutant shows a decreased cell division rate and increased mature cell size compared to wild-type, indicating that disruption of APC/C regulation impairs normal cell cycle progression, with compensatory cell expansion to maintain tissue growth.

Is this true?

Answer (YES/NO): NO